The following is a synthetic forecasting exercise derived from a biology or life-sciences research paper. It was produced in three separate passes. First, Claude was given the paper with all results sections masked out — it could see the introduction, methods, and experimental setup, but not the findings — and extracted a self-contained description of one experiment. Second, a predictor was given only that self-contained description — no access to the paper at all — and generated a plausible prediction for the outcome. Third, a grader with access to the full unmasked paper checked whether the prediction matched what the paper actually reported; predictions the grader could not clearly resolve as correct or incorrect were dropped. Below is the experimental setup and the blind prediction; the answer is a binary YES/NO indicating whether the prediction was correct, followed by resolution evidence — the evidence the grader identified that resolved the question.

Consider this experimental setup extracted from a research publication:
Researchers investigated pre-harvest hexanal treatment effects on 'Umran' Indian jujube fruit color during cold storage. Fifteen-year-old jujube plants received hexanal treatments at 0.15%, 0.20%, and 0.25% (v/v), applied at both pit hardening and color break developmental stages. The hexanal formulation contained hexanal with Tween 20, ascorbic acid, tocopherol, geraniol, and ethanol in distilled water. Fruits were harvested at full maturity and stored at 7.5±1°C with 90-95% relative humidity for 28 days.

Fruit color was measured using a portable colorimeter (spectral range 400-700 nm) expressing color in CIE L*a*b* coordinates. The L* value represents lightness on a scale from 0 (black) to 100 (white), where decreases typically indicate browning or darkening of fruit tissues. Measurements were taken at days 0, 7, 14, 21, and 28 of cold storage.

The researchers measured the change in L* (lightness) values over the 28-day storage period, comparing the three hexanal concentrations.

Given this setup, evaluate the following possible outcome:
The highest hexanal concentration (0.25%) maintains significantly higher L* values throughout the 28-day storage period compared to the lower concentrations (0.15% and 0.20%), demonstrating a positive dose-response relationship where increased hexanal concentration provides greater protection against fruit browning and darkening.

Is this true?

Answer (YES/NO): NO